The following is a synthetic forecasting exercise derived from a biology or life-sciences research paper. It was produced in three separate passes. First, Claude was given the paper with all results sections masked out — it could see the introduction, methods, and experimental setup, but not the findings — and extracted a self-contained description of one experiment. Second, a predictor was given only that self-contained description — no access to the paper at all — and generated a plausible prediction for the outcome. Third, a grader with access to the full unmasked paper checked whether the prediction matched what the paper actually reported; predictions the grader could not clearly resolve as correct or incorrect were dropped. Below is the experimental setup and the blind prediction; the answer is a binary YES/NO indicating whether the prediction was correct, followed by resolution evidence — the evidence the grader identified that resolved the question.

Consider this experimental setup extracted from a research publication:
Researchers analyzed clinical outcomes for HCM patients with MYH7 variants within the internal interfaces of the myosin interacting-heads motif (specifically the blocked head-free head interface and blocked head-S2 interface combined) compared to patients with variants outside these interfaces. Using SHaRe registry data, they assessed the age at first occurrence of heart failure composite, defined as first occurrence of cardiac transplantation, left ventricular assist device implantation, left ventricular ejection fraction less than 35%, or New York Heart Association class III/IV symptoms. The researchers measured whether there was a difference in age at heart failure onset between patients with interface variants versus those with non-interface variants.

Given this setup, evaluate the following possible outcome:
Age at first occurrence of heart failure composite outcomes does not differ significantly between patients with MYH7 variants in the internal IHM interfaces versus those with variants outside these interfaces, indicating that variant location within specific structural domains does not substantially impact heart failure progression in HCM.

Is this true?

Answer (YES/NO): NO